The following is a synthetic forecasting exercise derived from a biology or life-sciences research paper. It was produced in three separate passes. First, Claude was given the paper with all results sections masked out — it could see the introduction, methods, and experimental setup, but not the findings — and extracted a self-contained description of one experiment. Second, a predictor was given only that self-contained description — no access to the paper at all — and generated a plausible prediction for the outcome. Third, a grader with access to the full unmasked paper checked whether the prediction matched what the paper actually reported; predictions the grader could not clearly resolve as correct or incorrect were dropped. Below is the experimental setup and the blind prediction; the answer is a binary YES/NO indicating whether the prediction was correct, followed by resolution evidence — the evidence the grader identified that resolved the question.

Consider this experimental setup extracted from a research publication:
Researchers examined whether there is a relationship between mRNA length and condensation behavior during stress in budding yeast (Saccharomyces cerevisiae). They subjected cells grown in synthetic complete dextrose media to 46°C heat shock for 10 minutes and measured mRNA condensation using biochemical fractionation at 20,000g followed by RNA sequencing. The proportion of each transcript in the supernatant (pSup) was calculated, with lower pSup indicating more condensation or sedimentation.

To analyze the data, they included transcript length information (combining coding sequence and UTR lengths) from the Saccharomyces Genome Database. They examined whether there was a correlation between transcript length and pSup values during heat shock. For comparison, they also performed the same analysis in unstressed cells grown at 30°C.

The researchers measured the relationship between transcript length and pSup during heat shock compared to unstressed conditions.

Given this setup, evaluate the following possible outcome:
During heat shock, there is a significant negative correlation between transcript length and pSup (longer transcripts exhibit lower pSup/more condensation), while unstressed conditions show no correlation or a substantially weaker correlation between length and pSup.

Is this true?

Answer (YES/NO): NO